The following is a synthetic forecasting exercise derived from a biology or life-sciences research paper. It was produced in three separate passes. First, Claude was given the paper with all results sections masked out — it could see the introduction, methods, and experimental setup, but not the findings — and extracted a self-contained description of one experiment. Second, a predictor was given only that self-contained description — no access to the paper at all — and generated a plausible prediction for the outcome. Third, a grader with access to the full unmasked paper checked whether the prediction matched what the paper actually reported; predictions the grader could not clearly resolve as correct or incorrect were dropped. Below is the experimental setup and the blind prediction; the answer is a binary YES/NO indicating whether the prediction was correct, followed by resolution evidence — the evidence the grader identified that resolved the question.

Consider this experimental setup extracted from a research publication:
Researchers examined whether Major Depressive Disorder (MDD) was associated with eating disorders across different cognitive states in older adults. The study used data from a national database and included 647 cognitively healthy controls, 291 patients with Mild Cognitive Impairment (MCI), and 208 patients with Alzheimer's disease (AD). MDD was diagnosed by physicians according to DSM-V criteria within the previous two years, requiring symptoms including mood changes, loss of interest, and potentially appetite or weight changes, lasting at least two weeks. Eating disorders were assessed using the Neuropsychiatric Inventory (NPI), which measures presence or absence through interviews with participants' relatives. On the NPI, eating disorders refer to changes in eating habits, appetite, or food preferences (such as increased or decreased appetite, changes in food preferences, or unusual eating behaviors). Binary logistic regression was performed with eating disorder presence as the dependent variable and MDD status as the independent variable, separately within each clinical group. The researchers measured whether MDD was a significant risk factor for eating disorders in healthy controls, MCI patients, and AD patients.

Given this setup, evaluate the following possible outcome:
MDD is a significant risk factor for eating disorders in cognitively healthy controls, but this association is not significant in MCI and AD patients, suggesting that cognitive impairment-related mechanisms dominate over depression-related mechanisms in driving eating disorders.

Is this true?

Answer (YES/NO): NO